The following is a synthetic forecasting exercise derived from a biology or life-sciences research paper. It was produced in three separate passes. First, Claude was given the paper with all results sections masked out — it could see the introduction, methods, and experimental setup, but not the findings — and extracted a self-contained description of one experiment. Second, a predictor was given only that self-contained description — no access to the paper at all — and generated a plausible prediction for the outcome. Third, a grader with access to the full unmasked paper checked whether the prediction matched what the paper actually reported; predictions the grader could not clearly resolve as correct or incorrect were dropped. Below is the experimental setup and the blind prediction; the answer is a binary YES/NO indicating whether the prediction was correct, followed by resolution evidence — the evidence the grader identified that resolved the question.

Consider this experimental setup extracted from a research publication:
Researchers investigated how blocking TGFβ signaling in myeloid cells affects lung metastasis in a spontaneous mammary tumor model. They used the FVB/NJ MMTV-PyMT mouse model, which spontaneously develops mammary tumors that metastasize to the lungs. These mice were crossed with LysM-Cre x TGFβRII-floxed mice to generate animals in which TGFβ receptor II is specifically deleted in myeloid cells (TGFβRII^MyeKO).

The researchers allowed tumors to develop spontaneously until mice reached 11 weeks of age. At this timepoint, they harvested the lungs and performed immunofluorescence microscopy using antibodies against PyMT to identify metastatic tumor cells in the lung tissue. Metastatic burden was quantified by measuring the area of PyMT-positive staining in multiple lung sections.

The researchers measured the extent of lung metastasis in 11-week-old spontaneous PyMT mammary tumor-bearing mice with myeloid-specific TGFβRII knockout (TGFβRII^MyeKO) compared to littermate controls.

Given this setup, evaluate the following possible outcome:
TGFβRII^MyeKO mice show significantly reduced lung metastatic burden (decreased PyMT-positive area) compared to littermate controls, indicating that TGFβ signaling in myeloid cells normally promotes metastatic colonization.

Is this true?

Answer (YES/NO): YES